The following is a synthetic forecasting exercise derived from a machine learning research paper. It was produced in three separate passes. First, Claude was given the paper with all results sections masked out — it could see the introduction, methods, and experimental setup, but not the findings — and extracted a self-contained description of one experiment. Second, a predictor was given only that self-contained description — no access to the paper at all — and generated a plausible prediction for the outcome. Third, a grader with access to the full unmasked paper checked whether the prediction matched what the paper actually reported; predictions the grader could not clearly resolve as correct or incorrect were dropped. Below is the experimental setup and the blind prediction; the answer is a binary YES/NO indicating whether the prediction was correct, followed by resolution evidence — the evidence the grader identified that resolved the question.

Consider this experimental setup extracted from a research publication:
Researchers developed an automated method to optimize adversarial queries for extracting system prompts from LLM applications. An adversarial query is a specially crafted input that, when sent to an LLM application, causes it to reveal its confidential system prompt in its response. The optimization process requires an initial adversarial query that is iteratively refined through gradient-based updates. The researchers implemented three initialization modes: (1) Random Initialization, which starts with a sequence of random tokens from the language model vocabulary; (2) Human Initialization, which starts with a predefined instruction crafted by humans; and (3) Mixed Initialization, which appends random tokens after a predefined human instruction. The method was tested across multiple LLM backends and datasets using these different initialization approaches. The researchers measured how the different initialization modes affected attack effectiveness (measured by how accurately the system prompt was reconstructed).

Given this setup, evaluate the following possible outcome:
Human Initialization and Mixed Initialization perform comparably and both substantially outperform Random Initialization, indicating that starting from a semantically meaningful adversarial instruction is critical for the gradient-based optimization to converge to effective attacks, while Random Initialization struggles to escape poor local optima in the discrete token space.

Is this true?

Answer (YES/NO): NO